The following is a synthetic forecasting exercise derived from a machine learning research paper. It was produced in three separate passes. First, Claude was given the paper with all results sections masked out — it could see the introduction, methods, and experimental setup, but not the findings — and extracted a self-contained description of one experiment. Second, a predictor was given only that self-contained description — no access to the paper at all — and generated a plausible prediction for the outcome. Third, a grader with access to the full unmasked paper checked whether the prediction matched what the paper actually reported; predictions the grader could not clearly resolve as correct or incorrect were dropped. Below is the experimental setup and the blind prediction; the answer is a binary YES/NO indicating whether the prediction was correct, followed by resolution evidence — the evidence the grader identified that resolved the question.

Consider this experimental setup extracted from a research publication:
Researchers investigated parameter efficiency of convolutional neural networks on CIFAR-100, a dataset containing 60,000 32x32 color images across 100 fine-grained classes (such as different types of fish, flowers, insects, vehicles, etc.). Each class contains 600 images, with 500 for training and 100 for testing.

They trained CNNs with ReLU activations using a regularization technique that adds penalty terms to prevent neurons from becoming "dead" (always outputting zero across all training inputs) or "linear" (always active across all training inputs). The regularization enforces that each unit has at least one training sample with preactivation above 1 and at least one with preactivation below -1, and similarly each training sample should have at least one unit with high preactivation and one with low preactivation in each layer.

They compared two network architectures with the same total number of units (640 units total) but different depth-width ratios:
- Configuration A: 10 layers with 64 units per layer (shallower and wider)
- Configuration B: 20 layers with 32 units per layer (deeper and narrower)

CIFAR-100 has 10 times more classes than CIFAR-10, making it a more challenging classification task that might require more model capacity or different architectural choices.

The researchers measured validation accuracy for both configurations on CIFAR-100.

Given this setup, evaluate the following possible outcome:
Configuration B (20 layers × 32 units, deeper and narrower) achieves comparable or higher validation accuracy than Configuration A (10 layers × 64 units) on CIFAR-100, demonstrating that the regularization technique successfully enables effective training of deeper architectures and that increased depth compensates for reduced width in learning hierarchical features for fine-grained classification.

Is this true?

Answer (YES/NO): YES